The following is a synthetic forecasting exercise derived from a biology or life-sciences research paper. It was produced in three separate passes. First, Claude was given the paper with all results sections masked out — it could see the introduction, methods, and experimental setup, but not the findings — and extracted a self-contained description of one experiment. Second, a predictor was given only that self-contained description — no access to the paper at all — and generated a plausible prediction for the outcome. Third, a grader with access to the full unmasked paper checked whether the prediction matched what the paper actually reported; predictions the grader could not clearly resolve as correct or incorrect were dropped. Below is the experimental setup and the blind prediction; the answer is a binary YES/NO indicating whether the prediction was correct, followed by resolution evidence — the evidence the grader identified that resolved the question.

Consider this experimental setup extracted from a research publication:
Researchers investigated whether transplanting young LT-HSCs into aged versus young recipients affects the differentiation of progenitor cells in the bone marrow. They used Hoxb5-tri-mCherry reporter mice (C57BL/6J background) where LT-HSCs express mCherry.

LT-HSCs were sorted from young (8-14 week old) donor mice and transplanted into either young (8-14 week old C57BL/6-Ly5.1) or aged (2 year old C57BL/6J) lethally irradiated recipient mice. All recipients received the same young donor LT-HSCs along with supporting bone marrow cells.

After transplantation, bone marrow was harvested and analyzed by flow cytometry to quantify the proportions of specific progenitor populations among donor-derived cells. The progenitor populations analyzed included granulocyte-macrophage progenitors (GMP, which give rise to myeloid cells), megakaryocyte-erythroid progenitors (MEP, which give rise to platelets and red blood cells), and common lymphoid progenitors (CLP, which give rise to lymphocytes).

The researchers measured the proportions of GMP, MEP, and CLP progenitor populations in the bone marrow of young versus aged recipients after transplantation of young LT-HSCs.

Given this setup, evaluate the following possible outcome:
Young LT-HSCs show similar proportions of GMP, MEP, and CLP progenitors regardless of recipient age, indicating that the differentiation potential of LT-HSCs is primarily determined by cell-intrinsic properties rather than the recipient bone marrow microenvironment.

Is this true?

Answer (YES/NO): NO